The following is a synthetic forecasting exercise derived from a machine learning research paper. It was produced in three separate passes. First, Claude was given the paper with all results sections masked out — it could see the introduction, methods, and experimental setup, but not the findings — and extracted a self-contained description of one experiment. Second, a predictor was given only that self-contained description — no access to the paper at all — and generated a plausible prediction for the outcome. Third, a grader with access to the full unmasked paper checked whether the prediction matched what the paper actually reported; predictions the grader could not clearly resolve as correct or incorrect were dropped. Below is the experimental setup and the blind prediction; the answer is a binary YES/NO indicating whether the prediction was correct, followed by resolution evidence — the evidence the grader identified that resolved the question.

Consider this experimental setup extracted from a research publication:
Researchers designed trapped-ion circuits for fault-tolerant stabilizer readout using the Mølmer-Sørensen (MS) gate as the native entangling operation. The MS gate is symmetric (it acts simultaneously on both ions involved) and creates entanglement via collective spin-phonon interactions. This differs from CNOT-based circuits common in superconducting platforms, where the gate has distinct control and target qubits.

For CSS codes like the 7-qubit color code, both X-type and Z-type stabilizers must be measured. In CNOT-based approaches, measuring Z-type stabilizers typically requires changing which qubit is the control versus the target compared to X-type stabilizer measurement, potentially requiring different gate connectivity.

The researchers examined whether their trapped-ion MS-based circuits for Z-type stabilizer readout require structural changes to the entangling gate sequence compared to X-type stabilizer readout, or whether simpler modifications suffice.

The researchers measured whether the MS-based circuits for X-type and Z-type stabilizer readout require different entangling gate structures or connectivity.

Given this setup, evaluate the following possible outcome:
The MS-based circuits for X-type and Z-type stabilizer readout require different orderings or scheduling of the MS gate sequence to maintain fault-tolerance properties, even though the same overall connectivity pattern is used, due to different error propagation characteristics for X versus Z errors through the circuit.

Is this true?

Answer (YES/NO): NO